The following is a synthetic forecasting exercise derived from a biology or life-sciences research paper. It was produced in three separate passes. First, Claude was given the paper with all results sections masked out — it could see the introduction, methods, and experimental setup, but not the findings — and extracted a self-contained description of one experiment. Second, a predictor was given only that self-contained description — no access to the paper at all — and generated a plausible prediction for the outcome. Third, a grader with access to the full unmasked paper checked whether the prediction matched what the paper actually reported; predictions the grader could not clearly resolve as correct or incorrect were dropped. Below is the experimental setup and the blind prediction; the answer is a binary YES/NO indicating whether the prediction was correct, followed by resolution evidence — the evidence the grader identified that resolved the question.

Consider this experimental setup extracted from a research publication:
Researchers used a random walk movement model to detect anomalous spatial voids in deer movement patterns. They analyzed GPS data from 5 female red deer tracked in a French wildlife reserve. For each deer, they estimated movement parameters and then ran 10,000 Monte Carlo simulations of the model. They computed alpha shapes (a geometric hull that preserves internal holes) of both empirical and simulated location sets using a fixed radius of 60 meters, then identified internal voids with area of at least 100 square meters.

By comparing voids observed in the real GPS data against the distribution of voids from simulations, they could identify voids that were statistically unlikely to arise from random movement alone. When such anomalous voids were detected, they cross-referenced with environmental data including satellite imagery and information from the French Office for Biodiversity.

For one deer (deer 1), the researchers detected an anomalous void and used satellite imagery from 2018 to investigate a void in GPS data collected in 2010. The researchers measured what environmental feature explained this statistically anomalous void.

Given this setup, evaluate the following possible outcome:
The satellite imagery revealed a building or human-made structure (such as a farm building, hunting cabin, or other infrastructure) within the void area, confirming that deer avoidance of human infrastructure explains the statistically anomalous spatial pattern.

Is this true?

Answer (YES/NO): NO